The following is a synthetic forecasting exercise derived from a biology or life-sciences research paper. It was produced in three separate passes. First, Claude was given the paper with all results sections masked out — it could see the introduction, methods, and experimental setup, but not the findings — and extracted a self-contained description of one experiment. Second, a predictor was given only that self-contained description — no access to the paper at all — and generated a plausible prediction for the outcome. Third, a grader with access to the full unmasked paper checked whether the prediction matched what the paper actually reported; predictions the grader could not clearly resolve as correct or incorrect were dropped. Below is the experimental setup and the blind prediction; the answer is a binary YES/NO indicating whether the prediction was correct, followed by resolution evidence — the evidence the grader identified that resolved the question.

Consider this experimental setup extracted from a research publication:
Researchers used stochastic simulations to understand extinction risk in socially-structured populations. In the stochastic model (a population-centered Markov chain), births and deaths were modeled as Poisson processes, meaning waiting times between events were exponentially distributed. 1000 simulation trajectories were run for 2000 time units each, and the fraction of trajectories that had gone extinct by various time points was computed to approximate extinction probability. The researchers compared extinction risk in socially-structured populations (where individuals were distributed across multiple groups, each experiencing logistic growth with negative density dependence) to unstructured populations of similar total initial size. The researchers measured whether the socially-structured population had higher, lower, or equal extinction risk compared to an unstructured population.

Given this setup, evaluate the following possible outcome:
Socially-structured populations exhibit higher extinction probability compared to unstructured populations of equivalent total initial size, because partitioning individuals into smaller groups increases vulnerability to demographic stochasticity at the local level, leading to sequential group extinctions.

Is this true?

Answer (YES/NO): YES